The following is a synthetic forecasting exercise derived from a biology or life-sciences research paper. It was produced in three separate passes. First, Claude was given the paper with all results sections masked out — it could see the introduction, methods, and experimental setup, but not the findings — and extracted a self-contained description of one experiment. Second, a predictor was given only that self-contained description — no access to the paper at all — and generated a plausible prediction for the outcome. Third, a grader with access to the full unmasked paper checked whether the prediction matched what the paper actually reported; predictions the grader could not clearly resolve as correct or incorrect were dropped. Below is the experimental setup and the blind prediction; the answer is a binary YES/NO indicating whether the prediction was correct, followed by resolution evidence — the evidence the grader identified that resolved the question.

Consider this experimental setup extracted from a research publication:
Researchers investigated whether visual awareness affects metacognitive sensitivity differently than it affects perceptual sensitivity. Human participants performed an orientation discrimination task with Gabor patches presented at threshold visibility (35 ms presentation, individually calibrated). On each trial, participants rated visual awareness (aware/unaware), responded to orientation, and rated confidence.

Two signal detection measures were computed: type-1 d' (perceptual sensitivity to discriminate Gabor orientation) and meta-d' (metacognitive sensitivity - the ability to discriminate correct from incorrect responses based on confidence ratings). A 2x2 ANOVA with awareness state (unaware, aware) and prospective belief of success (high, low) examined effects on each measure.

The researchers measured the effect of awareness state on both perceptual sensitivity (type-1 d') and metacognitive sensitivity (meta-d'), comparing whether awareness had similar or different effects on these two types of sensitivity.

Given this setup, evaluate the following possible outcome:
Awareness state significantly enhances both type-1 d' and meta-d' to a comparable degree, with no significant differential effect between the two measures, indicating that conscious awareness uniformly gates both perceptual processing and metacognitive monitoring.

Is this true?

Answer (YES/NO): NO